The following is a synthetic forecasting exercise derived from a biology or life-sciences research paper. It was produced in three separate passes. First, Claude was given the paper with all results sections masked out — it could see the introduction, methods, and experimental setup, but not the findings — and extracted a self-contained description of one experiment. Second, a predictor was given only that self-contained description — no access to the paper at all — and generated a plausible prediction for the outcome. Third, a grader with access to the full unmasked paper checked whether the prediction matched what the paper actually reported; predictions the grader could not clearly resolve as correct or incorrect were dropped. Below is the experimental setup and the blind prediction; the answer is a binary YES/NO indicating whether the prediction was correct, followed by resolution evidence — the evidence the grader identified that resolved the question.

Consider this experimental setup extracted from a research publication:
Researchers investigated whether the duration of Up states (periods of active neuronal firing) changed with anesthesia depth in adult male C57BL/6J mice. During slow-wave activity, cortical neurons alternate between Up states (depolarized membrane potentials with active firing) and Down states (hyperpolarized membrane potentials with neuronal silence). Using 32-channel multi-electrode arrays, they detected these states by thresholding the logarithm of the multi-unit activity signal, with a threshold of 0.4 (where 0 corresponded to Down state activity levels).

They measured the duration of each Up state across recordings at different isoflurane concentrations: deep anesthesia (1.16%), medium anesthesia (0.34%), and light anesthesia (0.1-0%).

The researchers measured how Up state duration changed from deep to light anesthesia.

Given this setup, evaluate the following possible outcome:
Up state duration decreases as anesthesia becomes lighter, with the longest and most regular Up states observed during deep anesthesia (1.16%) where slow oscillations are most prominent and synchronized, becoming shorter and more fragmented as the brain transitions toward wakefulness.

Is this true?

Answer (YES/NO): NO